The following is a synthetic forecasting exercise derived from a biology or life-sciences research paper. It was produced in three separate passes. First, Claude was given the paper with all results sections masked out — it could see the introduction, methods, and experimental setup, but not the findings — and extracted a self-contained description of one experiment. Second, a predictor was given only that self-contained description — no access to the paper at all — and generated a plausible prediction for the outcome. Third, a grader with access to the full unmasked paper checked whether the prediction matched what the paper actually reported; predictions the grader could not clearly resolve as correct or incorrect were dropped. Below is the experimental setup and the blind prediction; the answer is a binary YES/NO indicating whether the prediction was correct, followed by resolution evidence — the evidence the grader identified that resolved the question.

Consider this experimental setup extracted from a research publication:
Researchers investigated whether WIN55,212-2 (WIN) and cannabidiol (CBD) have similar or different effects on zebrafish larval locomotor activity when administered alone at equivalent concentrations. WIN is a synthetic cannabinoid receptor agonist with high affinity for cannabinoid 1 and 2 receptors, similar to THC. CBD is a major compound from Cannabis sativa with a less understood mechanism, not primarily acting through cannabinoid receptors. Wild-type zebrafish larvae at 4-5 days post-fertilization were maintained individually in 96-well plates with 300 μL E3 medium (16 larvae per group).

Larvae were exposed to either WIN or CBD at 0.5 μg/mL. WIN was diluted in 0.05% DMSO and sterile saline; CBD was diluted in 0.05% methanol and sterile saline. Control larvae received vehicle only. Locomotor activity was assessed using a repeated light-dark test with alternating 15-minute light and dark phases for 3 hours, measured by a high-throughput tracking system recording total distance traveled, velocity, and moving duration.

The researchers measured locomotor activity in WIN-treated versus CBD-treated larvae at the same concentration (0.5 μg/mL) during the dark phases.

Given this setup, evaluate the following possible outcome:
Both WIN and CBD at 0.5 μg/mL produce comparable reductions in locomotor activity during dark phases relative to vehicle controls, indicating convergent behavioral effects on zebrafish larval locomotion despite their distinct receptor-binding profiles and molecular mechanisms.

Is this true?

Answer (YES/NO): NO